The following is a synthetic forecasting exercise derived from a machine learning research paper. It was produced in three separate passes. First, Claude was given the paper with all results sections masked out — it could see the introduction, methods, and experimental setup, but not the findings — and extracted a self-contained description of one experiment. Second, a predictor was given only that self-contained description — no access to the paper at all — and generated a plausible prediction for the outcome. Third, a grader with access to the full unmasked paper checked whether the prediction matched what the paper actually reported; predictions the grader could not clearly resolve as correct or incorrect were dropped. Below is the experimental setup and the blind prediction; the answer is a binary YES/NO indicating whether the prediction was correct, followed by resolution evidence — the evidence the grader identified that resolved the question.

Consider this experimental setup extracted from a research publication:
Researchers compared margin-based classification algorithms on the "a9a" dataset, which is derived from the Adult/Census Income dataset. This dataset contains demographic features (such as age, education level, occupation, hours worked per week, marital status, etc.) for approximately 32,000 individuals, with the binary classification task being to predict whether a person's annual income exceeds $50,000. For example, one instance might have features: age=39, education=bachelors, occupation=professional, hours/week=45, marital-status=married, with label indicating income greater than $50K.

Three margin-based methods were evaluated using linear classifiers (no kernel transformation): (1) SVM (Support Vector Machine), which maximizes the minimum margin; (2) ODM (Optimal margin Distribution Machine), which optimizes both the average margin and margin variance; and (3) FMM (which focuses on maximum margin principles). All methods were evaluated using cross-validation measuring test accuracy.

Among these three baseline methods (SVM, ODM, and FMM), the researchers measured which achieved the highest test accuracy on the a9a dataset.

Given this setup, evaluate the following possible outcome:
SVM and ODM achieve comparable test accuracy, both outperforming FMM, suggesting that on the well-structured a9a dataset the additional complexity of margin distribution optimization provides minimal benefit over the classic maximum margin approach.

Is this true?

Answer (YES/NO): NO